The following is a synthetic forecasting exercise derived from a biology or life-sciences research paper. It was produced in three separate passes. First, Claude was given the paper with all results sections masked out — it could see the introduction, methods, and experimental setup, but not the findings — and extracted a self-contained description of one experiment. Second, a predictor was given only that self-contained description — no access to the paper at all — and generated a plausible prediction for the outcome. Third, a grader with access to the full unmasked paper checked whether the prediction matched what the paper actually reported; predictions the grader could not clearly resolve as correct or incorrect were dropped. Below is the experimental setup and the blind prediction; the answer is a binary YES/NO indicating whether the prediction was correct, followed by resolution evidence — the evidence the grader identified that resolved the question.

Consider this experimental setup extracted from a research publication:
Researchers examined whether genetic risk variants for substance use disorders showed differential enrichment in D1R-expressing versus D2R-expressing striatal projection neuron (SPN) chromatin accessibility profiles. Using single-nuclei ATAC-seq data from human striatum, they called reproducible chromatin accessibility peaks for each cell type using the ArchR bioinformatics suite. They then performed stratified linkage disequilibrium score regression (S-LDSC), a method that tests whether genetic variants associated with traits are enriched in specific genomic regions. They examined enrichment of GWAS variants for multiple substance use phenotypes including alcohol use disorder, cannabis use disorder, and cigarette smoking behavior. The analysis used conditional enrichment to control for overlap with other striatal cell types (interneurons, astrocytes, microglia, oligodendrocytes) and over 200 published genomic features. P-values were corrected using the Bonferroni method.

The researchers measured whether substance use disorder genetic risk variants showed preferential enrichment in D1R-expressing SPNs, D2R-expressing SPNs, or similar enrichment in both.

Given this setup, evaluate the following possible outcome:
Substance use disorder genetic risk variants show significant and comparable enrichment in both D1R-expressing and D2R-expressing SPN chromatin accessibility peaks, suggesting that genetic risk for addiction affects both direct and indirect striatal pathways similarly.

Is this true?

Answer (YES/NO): NO